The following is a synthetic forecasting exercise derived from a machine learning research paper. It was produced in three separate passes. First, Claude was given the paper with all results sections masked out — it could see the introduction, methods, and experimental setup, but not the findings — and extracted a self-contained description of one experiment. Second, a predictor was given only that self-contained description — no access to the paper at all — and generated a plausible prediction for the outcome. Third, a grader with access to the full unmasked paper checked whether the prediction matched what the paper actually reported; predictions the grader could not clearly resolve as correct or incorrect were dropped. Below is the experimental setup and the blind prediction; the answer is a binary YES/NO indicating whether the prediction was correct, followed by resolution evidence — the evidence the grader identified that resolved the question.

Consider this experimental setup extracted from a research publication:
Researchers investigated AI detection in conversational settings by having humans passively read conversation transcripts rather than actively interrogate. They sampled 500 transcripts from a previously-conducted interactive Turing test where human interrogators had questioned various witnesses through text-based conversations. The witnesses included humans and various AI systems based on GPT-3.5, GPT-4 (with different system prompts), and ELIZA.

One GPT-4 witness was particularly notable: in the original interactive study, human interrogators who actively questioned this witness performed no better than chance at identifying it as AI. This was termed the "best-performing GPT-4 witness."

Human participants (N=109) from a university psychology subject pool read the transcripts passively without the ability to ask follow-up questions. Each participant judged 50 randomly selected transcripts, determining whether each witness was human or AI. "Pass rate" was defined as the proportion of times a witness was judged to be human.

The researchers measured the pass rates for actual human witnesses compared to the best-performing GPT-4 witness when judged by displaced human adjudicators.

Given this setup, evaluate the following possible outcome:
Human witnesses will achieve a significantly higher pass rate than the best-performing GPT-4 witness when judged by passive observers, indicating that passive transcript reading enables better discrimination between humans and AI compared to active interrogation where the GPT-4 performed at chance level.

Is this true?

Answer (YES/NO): NO